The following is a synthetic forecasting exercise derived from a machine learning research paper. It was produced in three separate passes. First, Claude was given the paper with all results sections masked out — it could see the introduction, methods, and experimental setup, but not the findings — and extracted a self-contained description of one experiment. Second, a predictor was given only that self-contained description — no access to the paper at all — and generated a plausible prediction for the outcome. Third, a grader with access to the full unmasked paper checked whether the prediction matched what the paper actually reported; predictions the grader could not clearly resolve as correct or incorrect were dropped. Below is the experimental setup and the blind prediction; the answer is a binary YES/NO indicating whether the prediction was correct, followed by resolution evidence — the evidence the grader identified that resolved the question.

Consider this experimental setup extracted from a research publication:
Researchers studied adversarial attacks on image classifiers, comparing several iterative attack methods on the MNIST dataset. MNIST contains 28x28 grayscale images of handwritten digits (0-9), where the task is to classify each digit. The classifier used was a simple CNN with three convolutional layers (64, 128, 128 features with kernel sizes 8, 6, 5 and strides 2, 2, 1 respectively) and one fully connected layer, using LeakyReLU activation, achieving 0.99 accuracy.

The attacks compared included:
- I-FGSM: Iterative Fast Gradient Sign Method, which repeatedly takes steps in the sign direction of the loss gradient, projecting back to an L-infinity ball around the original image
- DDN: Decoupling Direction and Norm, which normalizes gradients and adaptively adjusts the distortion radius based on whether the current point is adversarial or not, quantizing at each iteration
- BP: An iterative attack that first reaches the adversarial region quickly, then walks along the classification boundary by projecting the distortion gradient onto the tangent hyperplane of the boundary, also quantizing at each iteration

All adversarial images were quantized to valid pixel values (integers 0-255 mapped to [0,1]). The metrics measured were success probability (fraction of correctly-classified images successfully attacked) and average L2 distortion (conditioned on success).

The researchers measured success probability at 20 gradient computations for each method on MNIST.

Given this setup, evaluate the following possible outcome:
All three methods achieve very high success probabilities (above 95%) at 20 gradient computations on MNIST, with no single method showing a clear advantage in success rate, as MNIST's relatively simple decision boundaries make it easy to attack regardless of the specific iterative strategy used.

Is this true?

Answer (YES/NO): NO